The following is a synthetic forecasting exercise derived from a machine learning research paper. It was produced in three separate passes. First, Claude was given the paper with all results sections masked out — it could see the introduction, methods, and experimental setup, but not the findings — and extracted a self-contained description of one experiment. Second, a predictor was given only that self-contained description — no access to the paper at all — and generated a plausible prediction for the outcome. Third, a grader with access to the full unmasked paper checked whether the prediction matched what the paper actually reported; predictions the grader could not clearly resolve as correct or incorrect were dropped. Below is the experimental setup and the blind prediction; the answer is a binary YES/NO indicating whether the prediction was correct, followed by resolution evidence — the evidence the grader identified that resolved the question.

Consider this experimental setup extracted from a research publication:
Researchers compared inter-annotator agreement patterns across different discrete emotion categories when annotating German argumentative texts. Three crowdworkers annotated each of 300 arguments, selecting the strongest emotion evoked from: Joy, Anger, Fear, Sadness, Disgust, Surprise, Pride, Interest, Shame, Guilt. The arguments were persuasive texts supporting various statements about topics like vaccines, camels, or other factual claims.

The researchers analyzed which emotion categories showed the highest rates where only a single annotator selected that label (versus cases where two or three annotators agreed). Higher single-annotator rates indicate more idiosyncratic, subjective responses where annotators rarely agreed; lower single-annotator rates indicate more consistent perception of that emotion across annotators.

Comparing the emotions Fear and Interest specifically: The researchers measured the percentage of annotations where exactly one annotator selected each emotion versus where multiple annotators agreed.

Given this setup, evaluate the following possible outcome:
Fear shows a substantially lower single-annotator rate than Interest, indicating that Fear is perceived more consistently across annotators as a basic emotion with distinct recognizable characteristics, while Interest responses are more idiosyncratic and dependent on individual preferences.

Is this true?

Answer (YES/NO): NO